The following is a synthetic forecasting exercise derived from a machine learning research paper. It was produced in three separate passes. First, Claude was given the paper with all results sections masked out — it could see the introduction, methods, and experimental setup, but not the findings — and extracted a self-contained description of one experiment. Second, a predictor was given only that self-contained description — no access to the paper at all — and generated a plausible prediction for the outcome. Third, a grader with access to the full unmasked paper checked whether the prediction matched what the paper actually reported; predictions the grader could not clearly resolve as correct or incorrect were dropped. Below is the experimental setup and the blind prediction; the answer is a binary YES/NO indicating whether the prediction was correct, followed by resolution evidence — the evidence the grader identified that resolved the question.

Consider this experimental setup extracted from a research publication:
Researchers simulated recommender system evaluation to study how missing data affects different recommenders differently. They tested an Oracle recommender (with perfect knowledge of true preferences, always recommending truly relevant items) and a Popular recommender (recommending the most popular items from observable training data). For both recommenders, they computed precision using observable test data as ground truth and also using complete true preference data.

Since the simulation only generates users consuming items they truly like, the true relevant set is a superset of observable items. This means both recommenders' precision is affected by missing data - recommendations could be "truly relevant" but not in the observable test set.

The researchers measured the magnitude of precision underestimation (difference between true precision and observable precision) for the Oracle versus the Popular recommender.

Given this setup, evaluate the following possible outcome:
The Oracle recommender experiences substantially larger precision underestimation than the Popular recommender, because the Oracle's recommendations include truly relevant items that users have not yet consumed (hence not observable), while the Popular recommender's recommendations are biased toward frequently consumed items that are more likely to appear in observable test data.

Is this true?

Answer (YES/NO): YES